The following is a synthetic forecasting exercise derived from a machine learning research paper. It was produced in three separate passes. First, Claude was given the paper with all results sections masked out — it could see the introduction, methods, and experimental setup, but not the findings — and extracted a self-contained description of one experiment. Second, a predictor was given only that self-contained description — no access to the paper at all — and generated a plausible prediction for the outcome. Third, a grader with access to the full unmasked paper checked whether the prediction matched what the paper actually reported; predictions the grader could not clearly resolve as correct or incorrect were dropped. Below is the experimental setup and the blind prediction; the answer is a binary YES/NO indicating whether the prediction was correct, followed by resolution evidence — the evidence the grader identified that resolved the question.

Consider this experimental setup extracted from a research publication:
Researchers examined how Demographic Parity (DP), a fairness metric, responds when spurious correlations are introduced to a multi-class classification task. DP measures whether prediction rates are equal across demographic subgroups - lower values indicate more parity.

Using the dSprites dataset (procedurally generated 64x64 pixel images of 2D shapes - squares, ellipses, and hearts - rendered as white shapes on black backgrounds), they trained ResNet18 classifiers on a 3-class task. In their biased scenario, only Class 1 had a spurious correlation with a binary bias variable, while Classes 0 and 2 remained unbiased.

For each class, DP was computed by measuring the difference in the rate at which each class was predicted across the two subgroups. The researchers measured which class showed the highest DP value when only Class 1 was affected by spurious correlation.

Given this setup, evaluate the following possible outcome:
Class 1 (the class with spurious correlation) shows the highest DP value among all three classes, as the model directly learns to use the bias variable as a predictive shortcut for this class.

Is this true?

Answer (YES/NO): NO